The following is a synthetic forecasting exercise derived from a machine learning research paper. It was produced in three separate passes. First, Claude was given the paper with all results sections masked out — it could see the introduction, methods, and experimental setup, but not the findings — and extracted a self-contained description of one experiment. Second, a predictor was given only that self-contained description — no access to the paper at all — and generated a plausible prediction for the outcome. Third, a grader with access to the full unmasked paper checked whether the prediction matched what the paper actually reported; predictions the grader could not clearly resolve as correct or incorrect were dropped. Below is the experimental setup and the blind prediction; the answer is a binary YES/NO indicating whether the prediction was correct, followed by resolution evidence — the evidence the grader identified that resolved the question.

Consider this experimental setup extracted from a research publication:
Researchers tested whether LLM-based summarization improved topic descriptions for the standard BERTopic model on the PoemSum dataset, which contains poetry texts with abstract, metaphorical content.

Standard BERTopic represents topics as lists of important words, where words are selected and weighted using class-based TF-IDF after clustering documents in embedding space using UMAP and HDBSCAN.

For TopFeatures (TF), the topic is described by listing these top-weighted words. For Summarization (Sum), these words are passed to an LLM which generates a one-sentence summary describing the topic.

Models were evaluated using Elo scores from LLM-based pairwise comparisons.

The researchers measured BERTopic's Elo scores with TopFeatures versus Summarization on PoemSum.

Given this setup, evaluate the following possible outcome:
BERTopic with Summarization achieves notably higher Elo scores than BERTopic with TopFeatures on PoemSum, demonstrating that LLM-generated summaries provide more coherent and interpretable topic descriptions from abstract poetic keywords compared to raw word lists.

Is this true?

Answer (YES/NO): YES